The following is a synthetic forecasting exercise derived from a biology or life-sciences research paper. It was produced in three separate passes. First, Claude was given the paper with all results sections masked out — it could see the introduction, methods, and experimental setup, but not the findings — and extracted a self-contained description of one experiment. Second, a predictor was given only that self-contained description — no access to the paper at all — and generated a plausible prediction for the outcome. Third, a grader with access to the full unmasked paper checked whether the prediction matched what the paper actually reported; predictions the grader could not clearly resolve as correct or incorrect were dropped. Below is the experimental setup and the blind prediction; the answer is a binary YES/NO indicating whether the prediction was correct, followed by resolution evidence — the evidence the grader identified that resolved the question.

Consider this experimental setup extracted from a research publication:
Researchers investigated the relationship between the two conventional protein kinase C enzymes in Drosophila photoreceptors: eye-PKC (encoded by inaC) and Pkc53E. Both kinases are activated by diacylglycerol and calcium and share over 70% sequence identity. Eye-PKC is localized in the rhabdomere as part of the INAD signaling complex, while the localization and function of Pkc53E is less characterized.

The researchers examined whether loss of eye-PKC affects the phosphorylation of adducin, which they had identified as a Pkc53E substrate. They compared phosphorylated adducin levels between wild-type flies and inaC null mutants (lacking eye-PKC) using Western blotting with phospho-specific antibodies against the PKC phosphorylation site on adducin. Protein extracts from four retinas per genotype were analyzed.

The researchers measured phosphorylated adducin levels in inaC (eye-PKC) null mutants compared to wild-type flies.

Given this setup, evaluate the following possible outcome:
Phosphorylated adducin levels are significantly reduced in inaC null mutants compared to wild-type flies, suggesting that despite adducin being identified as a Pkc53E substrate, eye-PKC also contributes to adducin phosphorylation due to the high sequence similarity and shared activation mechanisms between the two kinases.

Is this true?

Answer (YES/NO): NO